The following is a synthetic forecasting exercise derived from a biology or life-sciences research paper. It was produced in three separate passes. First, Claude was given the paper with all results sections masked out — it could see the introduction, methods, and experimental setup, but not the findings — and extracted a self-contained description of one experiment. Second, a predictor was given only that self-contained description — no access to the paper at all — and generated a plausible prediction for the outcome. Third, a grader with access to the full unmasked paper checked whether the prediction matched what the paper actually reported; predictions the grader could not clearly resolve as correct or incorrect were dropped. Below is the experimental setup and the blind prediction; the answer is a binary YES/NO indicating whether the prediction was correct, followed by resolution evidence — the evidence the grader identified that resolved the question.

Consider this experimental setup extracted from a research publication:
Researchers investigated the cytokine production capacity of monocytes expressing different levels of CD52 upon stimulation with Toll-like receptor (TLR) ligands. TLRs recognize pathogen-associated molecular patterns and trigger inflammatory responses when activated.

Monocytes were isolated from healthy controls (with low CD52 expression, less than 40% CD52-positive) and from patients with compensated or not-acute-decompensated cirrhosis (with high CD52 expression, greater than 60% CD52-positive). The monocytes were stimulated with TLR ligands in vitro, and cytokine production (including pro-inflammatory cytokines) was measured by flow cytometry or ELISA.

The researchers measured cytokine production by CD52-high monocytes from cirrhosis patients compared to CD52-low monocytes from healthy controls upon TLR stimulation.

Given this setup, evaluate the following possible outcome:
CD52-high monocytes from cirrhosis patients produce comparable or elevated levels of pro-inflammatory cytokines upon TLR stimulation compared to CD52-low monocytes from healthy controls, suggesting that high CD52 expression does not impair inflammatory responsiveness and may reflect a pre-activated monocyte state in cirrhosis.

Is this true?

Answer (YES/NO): NO